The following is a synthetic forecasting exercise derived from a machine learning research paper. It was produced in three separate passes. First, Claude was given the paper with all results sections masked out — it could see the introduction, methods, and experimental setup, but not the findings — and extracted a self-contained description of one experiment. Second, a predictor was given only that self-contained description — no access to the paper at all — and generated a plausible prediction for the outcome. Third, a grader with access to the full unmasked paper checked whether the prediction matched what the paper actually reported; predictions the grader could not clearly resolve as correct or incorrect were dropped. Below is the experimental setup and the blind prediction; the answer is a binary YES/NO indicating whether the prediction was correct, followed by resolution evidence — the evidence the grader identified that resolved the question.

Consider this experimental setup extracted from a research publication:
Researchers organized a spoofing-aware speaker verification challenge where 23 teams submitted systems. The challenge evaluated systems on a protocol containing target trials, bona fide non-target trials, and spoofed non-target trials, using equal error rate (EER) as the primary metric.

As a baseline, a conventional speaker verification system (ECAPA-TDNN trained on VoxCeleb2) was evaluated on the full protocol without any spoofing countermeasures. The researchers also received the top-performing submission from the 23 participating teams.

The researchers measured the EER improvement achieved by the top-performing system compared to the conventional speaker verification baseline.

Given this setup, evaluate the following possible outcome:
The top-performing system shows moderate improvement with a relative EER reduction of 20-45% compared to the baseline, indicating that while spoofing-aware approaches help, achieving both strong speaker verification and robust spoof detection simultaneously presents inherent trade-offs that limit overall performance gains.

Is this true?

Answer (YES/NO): NO